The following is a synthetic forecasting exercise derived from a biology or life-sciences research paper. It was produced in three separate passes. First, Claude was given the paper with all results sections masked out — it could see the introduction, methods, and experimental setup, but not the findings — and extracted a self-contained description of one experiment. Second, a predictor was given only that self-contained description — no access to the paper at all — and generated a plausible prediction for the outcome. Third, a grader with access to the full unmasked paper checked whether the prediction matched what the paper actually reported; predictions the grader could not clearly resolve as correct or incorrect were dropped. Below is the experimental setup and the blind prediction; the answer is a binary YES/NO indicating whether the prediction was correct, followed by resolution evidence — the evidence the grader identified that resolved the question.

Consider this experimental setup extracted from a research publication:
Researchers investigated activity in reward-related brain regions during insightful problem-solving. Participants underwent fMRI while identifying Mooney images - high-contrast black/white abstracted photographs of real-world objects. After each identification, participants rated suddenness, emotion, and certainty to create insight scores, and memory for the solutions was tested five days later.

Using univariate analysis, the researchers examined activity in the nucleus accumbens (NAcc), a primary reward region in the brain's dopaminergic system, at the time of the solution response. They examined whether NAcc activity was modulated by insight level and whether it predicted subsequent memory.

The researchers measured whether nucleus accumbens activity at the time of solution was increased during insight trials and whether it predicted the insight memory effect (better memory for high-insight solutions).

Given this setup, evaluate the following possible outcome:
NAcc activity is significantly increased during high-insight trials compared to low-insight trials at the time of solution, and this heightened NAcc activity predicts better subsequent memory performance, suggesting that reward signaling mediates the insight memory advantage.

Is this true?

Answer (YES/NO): NO